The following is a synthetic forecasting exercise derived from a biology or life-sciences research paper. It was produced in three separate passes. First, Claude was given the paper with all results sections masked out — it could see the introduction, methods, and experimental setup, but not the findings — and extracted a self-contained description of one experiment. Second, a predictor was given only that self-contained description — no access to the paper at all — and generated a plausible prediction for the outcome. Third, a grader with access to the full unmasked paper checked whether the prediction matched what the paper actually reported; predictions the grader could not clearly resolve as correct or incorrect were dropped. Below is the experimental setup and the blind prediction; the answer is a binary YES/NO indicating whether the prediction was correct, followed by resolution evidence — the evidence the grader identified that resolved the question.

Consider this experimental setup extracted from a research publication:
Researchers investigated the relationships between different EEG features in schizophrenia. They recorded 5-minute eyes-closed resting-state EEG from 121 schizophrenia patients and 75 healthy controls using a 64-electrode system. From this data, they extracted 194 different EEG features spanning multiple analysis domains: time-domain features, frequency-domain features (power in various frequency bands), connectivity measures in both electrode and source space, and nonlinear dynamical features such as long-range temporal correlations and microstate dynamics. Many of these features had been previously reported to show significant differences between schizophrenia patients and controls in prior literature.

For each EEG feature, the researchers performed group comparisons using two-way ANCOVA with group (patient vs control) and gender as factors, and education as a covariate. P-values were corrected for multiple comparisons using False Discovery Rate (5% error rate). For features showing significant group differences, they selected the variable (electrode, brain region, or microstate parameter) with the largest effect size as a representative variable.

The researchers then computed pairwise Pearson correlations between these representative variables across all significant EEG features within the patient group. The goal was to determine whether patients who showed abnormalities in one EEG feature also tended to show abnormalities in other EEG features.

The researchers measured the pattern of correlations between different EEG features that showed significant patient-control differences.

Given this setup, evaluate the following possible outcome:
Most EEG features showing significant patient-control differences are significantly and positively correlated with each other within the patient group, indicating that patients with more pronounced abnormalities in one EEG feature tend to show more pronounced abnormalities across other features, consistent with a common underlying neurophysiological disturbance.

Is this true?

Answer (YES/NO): NO